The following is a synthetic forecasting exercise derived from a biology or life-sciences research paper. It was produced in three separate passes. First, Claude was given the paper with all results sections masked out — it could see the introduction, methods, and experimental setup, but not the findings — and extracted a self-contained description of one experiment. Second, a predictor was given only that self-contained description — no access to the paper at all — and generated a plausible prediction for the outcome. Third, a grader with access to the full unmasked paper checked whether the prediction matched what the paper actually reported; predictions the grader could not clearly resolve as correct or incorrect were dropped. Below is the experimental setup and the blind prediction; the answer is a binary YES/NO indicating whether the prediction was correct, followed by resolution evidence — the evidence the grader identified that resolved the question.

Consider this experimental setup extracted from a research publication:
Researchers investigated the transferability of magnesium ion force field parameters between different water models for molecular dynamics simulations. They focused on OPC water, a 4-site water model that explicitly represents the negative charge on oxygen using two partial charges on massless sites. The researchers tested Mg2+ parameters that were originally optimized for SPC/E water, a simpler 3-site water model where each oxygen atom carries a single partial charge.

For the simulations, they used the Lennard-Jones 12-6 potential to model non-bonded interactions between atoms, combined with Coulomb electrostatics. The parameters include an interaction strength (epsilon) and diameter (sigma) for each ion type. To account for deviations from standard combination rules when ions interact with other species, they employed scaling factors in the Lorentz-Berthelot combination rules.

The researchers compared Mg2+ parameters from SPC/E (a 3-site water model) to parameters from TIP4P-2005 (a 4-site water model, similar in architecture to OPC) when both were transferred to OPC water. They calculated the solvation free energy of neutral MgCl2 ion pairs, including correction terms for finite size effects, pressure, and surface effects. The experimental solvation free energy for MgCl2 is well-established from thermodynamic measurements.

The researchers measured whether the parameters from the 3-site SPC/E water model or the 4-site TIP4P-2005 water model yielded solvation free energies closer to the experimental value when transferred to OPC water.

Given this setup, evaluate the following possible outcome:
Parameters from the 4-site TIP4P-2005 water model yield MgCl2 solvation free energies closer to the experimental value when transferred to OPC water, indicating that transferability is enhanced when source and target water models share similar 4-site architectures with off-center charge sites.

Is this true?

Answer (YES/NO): NO